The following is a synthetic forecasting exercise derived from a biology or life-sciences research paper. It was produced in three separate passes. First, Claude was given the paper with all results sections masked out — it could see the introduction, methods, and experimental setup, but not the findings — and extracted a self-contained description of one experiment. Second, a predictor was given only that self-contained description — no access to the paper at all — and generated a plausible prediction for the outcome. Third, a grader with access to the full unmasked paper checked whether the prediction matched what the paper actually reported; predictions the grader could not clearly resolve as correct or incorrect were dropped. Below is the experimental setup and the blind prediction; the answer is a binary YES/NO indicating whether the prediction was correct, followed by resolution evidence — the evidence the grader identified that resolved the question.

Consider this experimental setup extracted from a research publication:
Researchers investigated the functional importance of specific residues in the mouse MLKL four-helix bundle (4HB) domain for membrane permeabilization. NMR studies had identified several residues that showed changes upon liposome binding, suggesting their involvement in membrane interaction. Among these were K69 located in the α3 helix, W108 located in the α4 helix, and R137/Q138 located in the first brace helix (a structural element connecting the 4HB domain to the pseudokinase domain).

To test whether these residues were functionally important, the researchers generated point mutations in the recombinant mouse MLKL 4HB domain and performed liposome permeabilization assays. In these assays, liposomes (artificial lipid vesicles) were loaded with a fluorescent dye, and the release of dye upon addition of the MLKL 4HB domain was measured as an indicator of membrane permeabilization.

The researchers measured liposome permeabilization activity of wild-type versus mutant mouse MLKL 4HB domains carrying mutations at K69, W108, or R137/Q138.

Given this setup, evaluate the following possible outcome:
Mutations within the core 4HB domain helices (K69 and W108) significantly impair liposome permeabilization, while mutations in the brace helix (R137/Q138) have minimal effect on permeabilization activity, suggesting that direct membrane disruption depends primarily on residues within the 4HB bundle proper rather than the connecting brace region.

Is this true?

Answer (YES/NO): NO